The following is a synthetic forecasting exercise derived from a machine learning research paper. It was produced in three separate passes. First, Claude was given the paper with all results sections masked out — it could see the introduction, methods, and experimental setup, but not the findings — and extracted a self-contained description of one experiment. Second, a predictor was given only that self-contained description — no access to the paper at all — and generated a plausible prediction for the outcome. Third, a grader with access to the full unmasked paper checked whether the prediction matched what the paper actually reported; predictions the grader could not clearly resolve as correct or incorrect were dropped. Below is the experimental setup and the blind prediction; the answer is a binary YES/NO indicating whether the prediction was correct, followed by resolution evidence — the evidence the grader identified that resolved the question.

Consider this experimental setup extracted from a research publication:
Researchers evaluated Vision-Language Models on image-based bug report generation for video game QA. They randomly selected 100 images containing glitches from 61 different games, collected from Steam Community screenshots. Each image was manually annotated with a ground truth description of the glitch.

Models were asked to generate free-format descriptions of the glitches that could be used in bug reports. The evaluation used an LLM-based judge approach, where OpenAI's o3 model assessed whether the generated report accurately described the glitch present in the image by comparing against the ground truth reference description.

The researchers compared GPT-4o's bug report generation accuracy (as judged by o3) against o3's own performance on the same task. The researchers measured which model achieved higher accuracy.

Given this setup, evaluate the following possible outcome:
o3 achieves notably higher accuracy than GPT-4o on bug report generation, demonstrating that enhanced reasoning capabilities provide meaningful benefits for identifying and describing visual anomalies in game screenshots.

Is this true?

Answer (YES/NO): NO